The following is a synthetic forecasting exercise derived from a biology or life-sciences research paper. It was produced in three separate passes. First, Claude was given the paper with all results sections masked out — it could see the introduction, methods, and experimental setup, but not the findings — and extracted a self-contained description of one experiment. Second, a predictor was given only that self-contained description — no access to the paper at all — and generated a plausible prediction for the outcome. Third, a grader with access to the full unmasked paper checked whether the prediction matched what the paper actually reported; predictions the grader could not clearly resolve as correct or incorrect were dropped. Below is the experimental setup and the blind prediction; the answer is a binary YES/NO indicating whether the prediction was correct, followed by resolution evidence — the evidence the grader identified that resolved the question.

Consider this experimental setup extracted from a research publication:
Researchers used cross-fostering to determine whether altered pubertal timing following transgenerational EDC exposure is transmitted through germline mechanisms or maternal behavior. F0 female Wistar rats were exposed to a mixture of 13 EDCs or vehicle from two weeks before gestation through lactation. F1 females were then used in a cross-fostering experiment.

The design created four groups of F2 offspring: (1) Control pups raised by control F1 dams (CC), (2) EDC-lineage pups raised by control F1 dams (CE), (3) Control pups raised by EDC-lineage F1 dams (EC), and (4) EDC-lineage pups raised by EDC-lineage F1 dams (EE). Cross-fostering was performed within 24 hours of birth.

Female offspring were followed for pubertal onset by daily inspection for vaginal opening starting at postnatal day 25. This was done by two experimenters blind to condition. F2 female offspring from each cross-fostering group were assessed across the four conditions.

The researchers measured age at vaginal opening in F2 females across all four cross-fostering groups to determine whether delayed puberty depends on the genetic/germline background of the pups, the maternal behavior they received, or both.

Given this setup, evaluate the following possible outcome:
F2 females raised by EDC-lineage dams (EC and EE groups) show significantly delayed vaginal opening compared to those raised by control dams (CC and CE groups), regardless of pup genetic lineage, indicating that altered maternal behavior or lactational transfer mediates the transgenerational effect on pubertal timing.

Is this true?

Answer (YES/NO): NO